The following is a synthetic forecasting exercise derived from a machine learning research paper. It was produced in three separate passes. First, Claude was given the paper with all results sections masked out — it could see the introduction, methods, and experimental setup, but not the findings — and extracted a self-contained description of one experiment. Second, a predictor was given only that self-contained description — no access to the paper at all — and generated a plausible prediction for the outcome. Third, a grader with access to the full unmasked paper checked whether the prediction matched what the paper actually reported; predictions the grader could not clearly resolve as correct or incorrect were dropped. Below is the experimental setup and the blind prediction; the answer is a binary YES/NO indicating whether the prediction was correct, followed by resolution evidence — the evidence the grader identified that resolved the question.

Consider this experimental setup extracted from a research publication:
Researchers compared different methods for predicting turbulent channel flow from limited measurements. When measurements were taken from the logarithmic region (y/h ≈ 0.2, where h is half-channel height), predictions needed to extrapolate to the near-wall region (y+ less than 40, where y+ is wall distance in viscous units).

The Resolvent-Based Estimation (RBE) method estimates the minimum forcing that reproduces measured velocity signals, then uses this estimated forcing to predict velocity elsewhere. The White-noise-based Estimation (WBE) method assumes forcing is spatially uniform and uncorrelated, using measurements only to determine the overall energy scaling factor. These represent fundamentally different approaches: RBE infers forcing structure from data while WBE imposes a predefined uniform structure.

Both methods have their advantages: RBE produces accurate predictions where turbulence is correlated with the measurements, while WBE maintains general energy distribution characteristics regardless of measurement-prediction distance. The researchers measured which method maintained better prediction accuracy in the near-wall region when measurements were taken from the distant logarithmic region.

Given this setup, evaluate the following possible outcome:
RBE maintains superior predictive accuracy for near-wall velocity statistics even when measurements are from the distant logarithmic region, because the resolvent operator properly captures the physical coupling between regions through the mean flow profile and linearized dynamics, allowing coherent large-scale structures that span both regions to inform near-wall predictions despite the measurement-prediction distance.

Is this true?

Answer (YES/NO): NO